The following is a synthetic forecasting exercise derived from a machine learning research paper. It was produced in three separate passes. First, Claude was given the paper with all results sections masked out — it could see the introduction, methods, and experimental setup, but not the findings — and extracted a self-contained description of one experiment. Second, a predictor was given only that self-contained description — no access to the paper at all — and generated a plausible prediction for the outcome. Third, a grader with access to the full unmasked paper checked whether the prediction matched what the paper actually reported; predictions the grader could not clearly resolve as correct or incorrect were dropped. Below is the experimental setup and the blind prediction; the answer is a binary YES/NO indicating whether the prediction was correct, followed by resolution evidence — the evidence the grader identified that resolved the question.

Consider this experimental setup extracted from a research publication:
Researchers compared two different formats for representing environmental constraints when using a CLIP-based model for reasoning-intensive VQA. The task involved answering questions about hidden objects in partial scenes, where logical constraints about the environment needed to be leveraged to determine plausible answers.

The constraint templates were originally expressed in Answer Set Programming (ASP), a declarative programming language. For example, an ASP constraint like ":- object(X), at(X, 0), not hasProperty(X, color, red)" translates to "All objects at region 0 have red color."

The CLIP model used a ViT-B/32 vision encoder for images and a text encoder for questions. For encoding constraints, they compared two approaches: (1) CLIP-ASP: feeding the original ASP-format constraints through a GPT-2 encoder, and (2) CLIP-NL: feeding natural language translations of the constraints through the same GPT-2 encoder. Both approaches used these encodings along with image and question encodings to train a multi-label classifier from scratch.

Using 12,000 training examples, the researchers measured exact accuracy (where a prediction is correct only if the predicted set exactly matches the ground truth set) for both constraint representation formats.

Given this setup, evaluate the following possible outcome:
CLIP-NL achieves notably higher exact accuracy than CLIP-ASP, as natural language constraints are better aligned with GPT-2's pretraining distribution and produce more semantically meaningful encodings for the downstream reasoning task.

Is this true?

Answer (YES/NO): YES